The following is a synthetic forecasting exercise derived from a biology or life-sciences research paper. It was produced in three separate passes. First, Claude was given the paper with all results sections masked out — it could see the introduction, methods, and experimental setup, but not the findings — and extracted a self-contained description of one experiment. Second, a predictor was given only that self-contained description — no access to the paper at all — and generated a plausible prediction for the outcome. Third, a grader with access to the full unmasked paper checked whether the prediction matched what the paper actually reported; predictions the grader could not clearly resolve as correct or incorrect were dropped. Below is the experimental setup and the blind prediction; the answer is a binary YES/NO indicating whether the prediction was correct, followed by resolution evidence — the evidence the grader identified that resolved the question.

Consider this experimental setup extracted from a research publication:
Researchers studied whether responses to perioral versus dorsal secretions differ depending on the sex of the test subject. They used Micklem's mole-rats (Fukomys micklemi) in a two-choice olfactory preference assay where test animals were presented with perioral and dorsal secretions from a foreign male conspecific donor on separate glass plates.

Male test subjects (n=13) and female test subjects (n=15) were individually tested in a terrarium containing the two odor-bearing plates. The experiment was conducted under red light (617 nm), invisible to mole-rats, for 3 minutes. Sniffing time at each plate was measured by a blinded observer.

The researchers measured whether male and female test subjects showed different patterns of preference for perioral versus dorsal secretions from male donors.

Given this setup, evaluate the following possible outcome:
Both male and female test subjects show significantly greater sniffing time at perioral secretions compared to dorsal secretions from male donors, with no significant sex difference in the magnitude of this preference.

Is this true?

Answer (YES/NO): YES